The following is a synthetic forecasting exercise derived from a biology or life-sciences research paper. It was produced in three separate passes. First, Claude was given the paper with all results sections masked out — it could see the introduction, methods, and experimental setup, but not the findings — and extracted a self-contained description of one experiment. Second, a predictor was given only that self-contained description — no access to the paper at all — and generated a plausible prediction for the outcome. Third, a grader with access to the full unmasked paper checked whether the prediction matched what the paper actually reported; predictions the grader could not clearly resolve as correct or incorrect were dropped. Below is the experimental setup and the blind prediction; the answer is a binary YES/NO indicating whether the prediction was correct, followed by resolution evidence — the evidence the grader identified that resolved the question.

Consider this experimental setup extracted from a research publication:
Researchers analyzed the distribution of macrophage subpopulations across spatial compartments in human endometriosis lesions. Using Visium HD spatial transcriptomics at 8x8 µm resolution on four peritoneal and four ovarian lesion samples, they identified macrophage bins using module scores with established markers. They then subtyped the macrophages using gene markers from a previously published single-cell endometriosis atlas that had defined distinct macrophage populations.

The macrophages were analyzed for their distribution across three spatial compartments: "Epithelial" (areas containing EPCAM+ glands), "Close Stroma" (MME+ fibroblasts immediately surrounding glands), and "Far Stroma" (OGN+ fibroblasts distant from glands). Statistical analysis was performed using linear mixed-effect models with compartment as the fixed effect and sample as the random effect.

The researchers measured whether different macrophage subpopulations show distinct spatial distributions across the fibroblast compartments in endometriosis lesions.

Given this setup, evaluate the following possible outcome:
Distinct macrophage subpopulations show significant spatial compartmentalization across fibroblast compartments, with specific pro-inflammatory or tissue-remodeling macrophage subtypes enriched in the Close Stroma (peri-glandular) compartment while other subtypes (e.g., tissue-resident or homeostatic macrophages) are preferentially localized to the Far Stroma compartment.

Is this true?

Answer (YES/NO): NO